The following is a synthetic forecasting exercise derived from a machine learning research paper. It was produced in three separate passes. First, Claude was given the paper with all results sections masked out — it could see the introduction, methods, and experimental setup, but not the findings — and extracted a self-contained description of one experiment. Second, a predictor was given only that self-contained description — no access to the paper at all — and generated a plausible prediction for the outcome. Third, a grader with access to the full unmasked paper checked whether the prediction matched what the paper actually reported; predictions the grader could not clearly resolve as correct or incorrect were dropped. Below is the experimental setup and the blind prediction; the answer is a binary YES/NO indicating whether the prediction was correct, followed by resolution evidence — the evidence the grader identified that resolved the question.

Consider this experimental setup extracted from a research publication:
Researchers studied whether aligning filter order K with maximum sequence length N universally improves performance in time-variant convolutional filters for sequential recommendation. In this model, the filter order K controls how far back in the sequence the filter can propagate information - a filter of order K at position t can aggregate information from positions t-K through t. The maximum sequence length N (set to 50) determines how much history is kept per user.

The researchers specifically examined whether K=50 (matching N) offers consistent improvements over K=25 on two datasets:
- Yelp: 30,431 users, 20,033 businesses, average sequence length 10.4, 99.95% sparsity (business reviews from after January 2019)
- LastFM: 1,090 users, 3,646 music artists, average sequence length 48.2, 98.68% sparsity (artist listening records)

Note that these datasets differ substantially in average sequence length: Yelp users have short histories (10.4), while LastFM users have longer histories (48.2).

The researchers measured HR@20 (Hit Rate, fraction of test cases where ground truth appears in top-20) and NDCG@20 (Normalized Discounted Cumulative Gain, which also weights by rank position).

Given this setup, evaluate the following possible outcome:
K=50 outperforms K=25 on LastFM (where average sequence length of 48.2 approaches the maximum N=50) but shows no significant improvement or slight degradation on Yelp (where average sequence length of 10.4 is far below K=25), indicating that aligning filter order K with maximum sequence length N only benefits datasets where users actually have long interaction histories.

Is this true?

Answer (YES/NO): NO